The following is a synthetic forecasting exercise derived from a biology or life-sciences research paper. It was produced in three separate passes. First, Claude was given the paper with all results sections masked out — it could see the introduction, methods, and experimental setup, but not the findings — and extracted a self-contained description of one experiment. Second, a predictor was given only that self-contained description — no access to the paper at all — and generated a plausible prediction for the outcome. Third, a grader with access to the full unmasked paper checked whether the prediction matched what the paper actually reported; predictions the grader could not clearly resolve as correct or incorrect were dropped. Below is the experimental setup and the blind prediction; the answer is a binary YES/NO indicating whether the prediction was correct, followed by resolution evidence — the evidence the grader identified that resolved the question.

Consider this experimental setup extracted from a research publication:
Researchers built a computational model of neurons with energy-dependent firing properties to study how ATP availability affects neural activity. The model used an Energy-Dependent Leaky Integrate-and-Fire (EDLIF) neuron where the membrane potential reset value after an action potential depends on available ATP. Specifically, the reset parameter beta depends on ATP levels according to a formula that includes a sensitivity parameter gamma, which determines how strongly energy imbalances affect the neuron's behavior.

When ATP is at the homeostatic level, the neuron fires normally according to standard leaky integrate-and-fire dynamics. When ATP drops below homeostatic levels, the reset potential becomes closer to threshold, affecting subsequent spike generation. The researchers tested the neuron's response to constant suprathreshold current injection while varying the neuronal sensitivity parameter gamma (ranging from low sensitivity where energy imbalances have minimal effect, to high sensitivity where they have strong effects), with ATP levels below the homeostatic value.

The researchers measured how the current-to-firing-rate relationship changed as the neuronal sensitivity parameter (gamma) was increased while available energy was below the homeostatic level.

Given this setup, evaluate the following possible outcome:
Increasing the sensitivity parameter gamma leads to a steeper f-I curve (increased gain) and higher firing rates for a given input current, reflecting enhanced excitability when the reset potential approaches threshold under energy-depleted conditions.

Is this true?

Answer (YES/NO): NO